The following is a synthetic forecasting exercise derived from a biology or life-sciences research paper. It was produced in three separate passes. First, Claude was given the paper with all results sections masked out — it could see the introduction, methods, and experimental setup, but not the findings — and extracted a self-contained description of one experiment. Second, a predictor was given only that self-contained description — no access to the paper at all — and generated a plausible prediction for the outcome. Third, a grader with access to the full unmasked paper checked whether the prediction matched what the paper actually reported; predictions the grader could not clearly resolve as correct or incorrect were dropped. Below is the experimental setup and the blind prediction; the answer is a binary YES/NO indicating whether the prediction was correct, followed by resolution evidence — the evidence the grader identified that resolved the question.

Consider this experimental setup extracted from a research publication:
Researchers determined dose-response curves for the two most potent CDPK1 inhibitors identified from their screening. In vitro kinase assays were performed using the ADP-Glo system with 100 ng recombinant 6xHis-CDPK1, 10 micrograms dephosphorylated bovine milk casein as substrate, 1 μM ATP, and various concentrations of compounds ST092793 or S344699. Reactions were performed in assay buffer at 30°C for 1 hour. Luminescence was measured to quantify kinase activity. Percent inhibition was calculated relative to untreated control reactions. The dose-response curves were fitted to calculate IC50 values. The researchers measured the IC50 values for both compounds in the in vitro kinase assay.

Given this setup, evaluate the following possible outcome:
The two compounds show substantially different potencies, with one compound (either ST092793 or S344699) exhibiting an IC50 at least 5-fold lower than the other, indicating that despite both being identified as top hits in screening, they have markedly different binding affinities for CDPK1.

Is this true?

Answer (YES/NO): NO